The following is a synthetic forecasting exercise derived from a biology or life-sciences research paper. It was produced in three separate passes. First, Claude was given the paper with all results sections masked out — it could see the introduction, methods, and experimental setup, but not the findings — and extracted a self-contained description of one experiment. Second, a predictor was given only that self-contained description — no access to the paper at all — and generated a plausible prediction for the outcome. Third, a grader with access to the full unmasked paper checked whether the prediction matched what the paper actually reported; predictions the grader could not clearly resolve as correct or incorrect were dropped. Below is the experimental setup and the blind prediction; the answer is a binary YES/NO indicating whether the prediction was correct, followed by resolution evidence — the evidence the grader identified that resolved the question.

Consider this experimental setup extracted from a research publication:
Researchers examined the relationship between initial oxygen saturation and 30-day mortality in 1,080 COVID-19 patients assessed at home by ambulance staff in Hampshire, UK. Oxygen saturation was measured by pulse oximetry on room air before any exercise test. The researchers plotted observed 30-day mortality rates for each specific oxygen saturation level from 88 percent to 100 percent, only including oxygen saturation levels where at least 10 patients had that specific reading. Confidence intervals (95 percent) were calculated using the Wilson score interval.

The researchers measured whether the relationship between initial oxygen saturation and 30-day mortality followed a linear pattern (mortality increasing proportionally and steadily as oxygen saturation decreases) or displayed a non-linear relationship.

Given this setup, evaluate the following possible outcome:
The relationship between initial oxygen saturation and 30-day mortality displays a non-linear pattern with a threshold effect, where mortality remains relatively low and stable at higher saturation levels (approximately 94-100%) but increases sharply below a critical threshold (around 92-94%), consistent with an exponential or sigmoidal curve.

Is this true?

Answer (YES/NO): NO